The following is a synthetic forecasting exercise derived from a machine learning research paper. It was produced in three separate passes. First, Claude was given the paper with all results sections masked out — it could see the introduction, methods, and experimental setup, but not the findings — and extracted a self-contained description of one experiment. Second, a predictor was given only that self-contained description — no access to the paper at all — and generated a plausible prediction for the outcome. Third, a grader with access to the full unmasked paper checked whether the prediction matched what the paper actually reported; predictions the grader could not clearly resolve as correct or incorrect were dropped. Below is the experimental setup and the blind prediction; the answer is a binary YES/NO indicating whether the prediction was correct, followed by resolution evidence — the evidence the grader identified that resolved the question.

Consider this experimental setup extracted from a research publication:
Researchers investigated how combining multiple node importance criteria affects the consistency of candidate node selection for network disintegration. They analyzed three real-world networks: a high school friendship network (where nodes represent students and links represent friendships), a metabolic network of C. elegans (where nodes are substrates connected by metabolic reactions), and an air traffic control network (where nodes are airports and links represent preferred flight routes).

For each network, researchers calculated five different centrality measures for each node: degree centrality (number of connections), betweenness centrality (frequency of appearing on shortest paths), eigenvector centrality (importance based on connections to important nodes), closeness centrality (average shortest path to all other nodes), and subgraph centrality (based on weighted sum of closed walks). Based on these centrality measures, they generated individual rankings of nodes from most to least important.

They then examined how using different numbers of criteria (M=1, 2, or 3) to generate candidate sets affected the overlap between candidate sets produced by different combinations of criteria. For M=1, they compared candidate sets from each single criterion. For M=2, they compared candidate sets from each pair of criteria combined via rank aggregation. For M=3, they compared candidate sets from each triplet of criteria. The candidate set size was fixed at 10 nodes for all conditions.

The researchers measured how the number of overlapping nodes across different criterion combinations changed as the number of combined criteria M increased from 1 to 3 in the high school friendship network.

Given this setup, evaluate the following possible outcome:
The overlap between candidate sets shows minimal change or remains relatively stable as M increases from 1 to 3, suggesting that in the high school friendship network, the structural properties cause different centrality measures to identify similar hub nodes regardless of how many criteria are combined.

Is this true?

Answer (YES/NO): NO